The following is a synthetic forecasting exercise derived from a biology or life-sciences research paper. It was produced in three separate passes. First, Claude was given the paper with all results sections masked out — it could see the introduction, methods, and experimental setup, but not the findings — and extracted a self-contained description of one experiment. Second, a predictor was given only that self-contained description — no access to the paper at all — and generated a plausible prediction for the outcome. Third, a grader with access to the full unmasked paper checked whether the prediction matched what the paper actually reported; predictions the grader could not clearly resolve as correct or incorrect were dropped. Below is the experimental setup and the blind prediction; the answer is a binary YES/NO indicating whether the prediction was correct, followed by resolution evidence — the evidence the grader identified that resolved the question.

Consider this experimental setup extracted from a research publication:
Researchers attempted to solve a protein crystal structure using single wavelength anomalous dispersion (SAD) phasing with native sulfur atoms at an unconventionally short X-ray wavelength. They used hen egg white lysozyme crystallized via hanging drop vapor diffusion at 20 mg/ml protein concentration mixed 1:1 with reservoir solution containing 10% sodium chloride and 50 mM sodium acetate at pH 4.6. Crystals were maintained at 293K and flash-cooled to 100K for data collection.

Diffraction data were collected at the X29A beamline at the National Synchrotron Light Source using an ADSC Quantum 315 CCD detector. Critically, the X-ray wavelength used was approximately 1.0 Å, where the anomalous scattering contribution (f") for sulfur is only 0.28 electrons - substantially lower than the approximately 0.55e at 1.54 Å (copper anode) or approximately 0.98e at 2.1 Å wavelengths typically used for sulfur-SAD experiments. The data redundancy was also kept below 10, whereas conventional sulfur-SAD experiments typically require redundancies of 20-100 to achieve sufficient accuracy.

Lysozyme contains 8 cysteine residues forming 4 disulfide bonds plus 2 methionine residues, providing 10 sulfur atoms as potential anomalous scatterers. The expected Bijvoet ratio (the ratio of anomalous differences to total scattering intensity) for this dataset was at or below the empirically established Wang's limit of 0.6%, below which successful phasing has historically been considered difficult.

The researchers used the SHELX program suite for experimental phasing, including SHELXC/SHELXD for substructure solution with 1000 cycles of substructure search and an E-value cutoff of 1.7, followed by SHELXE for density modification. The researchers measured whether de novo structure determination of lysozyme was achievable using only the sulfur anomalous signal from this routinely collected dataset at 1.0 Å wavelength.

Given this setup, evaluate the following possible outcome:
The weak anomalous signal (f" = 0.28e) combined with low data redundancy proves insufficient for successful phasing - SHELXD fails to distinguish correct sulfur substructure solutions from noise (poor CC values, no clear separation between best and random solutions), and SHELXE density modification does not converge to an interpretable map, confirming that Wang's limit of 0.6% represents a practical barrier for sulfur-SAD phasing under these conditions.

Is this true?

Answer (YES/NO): NO